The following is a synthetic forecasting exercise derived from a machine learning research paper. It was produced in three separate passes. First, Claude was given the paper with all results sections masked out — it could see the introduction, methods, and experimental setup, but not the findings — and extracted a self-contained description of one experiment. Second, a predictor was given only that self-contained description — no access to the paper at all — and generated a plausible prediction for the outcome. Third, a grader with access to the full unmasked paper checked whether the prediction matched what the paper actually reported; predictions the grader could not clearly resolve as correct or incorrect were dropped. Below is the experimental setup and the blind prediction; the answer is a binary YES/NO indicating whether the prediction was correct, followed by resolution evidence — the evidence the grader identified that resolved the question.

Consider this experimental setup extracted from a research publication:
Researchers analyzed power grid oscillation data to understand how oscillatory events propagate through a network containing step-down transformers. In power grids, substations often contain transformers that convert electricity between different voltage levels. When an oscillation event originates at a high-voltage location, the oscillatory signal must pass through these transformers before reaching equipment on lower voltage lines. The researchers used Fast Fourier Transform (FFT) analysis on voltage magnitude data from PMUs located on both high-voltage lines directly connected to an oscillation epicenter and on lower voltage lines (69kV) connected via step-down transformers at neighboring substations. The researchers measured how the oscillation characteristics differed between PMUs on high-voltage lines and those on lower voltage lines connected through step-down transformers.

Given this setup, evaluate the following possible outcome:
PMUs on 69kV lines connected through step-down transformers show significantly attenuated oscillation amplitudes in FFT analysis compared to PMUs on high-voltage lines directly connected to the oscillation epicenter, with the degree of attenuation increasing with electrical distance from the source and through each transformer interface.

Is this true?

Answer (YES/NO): YES